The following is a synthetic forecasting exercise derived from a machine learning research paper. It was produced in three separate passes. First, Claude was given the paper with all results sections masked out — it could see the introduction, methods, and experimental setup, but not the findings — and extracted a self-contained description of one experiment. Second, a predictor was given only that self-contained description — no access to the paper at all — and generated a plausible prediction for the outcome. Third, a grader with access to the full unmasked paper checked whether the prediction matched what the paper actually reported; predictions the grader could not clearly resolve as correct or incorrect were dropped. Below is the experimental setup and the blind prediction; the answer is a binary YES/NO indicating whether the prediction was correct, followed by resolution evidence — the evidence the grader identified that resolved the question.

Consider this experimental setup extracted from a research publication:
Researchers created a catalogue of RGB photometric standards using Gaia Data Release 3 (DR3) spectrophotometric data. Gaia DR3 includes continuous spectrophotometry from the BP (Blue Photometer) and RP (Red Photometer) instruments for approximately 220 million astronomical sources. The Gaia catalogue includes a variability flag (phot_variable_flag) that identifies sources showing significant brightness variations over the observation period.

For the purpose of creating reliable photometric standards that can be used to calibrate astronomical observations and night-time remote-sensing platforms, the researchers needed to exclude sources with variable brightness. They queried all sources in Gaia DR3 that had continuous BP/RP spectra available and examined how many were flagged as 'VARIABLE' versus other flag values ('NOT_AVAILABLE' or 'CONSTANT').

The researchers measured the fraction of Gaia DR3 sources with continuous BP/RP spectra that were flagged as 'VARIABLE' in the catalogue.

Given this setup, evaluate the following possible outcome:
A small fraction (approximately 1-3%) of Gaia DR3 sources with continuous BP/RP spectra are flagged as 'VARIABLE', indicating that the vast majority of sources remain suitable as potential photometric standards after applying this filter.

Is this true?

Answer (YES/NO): YES